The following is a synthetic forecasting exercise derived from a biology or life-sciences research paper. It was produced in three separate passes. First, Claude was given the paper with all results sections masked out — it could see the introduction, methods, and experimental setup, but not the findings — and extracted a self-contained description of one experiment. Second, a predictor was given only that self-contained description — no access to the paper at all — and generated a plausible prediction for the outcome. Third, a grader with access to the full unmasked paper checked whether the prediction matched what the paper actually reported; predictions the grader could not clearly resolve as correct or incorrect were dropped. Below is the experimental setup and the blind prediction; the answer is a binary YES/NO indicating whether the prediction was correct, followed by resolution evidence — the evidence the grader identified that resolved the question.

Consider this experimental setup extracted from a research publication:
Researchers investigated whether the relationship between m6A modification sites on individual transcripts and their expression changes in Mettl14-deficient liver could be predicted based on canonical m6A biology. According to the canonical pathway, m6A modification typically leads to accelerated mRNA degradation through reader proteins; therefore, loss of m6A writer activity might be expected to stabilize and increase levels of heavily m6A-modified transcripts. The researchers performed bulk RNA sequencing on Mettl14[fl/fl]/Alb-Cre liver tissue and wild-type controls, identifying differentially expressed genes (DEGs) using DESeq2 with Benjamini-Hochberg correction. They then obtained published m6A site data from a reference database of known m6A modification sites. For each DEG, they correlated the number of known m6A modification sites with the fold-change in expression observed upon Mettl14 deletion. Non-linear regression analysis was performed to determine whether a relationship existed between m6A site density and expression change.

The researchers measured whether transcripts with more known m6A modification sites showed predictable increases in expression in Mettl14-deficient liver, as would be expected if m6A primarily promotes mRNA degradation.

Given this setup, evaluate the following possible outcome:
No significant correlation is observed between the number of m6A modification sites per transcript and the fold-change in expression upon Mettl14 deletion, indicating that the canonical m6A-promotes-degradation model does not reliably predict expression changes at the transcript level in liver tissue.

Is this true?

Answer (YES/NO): NO